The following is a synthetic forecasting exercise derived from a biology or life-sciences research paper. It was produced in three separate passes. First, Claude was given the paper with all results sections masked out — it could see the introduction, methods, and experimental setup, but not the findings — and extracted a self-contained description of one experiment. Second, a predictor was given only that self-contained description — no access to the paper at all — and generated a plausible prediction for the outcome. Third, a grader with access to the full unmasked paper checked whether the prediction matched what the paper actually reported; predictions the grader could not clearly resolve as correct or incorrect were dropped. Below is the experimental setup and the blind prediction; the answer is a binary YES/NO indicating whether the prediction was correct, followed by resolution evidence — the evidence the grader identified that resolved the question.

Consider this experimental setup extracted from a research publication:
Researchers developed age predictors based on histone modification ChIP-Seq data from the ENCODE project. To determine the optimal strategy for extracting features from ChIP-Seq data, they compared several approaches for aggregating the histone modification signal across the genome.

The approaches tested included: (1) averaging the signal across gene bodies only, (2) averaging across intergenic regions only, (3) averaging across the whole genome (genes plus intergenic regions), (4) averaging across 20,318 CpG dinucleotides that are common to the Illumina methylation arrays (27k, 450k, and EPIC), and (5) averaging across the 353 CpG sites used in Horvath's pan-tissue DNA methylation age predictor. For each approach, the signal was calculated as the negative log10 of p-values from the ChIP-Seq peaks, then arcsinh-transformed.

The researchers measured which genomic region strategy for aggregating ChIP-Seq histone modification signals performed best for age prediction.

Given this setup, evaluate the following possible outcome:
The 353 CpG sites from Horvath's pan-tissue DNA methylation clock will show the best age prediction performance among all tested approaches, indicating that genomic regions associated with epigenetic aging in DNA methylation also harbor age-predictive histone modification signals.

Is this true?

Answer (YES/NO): NO